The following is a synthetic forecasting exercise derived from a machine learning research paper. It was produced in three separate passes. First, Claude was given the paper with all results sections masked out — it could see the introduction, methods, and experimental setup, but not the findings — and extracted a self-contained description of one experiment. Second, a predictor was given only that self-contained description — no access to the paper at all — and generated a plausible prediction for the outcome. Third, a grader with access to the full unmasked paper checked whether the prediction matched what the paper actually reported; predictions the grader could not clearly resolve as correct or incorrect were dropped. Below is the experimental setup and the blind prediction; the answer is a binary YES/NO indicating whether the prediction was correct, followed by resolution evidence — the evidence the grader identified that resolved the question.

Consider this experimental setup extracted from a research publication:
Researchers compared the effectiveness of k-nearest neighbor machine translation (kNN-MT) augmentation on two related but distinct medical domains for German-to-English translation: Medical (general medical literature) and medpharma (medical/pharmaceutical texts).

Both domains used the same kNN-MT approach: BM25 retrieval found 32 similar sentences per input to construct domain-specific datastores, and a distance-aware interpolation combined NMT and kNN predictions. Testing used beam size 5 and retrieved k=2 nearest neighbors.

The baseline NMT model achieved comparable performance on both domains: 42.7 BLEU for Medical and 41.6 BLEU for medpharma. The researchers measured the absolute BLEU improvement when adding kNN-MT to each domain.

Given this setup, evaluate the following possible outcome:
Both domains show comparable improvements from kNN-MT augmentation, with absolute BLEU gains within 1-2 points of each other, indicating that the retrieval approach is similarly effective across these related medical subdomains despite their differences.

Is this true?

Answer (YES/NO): NO